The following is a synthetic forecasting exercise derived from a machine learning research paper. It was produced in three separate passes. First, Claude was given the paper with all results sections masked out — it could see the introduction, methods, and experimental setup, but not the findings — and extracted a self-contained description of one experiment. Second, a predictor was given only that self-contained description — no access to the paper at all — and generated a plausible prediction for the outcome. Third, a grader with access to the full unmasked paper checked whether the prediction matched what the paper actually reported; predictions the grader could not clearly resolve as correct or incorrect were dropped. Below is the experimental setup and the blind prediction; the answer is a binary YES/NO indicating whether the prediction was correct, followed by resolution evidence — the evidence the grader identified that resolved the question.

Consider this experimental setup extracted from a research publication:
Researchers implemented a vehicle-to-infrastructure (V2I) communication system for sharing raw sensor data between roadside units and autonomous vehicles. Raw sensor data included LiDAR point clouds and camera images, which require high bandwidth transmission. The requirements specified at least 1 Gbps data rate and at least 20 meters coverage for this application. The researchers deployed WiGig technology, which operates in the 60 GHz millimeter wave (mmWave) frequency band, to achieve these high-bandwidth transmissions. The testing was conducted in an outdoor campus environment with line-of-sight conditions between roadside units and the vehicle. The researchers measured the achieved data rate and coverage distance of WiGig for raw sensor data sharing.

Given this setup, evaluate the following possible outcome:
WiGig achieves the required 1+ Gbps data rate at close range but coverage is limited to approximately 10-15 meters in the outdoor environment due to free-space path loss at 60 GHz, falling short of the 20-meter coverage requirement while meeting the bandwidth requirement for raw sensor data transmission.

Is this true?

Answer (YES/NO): NO